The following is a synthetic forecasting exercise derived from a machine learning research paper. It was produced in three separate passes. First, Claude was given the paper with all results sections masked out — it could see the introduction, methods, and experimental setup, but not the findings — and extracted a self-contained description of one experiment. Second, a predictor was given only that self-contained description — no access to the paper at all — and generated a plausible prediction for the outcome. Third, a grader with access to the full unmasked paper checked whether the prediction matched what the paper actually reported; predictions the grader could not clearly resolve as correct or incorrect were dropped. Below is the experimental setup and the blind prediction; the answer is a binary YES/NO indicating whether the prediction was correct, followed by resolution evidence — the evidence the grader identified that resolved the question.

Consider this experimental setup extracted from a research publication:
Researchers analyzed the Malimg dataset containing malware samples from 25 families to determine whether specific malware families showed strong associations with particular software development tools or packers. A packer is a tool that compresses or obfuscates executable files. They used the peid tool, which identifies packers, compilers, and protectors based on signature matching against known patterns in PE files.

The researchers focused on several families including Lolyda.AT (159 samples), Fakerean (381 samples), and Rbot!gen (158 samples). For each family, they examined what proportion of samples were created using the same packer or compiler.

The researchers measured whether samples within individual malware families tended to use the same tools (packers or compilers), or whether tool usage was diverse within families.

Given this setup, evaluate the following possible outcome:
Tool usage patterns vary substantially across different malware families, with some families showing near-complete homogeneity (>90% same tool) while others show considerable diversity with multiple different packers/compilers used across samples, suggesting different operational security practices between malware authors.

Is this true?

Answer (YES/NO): NO